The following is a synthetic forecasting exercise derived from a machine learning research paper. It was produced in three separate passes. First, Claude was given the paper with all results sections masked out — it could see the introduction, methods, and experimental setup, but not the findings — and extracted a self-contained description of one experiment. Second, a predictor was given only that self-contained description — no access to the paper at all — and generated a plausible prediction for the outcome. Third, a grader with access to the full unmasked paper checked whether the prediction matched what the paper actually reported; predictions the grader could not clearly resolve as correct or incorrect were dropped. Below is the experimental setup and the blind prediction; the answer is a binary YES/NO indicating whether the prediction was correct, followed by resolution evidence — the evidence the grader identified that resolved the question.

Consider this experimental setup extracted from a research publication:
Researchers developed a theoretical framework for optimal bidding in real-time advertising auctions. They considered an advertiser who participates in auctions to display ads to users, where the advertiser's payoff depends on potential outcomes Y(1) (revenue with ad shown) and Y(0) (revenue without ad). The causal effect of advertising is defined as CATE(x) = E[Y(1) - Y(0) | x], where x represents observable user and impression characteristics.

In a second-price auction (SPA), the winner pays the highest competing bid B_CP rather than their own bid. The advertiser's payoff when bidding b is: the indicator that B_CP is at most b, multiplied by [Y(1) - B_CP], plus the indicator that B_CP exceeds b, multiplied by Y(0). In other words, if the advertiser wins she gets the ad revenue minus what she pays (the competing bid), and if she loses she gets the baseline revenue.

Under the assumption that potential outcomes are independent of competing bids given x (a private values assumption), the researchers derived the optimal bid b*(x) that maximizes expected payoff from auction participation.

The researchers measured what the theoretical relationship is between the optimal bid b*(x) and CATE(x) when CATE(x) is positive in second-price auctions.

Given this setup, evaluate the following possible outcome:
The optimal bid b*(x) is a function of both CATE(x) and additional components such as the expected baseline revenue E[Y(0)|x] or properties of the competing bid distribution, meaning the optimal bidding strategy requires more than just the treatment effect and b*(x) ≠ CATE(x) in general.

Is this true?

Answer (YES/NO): NO